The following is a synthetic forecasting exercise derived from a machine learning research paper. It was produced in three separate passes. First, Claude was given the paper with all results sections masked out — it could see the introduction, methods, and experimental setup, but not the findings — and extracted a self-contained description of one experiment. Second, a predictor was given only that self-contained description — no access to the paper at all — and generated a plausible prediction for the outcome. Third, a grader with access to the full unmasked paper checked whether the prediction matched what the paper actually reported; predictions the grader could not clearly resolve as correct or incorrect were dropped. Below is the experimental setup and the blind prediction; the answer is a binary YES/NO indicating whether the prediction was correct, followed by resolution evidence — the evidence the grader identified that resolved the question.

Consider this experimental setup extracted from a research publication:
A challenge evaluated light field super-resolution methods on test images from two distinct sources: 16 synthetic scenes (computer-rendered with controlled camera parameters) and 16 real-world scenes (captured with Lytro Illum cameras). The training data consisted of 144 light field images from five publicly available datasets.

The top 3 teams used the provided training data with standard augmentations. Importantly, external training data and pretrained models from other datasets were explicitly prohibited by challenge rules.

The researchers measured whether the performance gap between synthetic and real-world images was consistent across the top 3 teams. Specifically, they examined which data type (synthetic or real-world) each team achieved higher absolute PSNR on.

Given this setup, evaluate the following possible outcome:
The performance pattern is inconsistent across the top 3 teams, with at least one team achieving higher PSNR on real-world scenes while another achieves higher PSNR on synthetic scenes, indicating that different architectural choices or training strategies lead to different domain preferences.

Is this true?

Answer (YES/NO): NO